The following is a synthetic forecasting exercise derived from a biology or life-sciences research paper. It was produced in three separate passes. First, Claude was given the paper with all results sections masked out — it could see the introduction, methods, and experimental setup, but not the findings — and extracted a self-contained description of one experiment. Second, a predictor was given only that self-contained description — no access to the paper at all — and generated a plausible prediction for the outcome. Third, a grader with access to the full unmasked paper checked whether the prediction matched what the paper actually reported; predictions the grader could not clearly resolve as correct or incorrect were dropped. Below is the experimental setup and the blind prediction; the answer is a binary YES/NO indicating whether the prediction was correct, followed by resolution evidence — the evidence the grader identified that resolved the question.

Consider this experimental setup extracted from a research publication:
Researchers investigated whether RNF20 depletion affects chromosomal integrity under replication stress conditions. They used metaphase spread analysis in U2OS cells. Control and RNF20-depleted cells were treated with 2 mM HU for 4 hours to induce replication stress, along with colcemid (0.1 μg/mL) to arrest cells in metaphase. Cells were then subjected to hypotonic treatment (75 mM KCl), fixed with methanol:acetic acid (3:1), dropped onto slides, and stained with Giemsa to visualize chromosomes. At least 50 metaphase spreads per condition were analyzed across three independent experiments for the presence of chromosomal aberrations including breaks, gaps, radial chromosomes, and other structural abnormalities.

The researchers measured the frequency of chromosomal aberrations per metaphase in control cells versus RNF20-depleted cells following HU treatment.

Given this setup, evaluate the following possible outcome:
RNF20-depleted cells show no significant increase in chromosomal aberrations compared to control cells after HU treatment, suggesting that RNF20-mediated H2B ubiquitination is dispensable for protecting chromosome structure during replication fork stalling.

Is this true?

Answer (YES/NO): NO